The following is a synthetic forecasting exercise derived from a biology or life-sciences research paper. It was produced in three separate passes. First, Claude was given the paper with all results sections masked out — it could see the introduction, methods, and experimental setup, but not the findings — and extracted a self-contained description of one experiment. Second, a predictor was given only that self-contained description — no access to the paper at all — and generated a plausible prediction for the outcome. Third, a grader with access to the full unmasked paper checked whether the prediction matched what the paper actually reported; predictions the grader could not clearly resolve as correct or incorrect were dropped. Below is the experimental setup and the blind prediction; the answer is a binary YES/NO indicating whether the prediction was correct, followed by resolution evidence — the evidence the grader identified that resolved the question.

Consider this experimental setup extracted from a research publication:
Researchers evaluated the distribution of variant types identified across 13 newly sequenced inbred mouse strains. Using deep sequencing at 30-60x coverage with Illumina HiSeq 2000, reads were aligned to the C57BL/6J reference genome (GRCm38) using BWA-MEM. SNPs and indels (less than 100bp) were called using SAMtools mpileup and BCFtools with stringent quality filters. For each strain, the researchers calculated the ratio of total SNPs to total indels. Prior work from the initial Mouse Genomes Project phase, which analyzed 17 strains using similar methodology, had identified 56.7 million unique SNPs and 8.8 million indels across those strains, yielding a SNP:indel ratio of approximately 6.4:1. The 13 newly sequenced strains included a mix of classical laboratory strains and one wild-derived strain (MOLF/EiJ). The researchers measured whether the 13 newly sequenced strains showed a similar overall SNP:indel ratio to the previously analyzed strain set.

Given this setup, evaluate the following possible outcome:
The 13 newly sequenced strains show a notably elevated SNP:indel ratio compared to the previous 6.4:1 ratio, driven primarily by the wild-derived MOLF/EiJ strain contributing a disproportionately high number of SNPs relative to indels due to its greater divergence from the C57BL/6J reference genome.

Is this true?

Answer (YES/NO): NO